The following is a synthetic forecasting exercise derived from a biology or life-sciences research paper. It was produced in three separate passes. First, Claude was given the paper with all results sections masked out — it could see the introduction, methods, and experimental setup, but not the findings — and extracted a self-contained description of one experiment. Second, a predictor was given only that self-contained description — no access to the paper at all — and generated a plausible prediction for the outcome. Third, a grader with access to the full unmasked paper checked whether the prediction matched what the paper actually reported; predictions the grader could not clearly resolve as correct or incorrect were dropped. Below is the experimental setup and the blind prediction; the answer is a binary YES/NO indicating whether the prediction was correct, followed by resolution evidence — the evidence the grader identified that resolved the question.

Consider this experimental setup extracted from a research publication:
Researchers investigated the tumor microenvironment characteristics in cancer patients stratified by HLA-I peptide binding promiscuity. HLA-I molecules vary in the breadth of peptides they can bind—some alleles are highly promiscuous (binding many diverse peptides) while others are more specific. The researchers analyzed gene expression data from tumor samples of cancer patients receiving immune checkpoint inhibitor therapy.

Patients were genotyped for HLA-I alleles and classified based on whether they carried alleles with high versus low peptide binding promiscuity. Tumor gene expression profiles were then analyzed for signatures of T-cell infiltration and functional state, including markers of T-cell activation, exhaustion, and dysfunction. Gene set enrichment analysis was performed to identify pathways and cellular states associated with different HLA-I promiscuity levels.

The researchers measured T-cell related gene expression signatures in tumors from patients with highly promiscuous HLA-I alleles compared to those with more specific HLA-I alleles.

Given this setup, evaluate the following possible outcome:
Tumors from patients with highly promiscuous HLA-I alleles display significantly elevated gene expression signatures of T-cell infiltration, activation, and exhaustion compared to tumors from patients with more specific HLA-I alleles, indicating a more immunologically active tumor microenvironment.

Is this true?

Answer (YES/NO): NO